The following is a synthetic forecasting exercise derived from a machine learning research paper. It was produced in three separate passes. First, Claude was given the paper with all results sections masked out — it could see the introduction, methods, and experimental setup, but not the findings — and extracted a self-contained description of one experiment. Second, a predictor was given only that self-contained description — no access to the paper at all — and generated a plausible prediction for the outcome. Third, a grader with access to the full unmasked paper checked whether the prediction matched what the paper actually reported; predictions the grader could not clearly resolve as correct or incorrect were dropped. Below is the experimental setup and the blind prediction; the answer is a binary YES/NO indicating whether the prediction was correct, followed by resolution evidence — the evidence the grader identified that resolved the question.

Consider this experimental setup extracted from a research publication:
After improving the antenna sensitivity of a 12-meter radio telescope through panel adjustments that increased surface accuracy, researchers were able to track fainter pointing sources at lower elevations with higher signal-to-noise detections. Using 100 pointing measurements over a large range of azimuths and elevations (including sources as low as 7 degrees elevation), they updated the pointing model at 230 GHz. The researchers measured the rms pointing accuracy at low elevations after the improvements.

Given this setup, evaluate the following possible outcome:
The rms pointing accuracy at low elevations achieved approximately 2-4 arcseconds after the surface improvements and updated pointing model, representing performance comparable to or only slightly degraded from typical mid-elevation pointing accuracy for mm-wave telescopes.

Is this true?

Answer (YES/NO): YES